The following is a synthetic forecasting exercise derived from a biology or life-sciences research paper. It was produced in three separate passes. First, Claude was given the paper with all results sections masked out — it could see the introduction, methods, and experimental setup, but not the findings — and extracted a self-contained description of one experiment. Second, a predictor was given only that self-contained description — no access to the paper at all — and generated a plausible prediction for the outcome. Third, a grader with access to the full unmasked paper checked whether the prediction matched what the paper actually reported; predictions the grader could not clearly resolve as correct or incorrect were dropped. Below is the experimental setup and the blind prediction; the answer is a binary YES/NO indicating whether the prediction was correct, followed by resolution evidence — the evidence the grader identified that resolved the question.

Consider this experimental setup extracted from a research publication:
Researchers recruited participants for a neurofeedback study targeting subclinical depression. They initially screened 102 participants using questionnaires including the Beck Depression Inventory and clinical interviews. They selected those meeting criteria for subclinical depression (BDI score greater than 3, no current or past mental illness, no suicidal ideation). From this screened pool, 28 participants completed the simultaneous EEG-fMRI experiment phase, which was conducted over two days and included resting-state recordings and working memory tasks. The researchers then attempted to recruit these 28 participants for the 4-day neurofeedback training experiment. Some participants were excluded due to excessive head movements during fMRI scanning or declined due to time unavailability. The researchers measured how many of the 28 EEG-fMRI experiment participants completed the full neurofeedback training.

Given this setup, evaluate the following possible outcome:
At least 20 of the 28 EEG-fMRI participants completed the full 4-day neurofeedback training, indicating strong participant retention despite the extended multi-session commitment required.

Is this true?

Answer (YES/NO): NO